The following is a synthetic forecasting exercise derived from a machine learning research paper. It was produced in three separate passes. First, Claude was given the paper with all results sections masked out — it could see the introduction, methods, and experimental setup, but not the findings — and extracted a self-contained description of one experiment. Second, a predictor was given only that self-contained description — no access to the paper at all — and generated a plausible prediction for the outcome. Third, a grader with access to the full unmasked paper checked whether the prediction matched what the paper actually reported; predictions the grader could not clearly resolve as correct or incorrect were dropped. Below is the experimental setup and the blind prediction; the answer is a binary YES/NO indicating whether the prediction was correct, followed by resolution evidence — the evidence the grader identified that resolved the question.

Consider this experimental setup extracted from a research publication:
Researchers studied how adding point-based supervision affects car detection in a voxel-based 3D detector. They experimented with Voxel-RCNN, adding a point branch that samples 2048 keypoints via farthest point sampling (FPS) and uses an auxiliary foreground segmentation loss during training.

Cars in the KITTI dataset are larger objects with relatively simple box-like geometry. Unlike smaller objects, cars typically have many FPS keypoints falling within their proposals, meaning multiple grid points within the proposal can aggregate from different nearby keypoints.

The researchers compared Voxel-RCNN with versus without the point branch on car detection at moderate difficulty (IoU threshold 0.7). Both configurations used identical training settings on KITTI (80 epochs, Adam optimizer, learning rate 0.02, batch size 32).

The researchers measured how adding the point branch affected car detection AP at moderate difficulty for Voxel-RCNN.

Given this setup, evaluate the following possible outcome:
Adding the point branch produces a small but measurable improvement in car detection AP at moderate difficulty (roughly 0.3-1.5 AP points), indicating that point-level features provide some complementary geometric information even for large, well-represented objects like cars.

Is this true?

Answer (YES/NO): NO